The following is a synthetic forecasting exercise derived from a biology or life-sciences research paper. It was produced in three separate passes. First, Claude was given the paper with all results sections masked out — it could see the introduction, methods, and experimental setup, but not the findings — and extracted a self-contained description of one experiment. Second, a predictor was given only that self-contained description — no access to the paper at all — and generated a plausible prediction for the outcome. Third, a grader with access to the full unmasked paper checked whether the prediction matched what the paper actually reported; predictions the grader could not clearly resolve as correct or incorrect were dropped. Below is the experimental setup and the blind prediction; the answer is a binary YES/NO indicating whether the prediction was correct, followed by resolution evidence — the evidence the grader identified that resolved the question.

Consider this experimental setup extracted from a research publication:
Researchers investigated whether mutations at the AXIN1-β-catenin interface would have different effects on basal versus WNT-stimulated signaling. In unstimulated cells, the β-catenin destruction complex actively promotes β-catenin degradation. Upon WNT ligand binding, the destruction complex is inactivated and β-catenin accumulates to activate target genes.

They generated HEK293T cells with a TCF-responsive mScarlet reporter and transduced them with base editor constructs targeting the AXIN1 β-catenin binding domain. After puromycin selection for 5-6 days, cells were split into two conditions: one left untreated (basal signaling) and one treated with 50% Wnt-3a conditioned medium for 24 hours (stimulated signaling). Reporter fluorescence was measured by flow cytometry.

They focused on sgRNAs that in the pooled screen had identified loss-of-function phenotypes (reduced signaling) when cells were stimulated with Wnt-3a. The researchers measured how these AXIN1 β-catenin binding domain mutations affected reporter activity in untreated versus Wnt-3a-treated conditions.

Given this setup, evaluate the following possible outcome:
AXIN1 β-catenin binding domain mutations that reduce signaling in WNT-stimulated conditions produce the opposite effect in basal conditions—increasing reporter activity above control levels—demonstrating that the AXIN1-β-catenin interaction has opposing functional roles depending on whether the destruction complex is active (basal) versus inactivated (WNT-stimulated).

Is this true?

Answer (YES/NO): NO